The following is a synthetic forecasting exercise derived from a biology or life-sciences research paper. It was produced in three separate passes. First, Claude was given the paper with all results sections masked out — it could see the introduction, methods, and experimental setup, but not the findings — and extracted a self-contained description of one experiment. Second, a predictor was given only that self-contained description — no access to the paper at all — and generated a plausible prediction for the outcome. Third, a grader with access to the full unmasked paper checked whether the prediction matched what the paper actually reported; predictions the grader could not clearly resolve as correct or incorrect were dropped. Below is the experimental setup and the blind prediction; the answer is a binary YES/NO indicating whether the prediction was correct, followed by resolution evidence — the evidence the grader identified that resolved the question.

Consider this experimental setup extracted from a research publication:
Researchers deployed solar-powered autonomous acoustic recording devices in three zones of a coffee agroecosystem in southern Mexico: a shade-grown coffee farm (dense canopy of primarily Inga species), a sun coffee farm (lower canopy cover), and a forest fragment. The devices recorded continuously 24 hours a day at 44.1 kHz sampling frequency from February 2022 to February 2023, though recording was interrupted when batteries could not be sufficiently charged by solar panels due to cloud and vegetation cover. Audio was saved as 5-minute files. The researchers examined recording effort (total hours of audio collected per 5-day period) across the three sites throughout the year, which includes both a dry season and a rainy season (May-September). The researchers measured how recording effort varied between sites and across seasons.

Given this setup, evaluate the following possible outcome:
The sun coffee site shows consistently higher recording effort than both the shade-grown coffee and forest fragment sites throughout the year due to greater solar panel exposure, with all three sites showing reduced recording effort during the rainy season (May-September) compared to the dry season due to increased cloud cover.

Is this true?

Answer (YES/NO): NO